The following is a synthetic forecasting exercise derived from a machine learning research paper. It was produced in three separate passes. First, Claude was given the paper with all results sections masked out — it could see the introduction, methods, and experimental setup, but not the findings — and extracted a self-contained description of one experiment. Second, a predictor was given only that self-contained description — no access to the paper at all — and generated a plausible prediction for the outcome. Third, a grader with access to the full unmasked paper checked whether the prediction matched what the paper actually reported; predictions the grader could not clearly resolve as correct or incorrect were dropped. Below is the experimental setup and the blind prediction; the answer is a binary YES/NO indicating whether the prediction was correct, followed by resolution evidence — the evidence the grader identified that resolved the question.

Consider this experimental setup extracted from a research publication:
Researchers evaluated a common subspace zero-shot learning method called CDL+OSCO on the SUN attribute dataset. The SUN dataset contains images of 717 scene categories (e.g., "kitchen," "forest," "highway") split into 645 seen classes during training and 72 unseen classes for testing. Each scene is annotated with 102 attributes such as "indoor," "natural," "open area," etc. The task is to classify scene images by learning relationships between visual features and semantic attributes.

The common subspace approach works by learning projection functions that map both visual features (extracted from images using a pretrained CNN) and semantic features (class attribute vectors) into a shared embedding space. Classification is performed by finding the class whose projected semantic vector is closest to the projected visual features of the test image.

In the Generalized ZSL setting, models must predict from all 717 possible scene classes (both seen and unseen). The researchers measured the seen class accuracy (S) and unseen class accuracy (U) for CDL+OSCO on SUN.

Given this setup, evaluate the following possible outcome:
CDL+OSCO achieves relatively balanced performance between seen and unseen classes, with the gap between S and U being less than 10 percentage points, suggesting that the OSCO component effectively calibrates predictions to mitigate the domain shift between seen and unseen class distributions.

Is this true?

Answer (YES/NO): NO